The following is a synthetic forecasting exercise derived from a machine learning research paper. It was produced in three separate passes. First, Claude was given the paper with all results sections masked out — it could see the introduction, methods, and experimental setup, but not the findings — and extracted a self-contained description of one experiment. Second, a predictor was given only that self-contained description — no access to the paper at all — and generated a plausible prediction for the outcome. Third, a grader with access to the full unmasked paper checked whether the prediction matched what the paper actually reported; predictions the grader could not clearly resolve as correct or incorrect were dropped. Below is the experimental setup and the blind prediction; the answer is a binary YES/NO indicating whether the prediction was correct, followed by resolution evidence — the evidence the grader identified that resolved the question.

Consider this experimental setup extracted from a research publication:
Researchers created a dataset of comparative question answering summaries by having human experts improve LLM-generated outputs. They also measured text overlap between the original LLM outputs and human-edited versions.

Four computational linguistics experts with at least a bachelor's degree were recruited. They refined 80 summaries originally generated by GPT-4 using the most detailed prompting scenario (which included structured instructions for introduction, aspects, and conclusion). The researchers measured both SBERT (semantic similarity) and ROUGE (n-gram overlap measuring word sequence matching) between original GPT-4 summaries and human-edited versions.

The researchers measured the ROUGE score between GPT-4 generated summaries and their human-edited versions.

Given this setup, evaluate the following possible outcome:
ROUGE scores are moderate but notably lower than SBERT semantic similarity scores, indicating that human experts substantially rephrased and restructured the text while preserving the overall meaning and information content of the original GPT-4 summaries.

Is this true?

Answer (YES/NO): YES